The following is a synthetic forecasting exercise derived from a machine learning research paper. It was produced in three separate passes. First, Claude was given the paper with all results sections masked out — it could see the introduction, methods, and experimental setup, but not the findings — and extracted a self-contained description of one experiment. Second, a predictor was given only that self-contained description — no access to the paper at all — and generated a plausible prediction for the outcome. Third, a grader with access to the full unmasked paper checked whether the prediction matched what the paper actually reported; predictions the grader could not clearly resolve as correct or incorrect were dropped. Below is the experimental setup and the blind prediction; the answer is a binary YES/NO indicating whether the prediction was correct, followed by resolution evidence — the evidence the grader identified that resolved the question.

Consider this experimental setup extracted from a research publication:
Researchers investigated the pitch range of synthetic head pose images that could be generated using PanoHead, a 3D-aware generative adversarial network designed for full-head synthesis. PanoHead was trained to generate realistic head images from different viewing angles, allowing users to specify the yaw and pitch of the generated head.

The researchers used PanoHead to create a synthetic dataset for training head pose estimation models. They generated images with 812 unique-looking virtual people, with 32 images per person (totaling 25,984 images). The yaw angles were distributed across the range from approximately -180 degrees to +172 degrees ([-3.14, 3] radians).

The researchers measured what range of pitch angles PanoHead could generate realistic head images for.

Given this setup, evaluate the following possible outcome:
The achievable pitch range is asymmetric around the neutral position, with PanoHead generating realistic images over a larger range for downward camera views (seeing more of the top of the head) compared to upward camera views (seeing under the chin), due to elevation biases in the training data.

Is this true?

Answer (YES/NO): YES